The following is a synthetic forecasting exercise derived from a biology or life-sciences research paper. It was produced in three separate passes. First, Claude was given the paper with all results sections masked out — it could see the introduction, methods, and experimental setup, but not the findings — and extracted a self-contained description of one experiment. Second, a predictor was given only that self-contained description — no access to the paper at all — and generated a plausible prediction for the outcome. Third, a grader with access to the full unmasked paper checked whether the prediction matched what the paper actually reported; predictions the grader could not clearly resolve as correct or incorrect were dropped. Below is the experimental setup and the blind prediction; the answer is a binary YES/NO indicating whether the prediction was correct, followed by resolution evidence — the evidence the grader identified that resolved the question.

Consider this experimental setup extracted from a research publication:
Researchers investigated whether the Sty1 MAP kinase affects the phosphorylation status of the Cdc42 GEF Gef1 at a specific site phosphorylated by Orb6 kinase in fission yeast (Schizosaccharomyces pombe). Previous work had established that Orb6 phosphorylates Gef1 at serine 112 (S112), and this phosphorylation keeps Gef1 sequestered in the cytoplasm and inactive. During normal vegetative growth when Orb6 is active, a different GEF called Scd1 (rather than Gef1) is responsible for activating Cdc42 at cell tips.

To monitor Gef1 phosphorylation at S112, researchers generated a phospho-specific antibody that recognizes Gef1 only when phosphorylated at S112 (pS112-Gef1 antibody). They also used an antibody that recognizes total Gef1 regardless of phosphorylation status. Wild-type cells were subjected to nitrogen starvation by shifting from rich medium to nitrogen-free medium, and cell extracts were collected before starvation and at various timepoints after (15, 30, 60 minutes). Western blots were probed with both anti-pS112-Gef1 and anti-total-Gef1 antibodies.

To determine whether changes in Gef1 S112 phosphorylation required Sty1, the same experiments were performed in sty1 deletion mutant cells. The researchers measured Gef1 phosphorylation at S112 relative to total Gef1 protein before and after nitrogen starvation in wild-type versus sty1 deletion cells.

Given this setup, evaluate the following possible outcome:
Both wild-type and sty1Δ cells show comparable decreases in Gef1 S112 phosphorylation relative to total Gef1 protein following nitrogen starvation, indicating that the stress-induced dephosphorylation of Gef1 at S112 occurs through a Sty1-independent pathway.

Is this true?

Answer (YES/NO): NO